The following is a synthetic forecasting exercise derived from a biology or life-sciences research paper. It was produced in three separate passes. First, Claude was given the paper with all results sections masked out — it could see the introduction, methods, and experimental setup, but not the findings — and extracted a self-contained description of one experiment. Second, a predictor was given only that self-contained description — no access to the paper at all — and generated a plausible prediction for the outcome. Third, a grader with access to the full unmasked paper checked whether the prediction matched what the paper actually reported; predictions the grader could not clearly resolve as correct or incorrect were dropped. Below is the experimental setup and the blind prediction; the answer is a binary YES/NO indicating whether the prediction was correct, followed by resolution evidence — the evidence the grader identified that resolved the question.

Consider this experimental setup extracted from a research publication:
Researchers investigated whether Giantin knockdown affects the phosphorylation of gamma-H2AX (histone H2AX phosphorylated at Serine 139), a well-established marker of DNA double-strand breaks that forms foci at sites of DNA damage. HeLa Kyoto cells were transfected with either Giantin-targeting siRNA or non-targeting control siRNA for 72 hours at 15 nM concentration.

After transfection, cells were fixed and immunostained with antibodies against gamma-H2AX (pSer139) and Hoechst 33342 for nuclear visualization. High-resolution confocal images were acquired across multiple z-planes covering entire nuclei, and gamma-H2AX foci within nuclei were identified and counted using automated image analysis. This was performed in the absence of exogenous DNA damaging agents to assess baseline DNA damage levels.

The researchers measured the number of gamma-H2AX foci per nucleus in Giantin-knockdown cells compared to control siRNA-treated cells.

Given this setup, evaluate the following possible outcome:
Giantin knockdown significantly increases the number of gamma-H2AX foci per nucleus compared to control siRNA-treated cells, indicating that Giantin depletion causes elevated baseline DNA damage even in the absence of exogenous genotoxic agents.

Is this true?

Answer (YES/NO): NO